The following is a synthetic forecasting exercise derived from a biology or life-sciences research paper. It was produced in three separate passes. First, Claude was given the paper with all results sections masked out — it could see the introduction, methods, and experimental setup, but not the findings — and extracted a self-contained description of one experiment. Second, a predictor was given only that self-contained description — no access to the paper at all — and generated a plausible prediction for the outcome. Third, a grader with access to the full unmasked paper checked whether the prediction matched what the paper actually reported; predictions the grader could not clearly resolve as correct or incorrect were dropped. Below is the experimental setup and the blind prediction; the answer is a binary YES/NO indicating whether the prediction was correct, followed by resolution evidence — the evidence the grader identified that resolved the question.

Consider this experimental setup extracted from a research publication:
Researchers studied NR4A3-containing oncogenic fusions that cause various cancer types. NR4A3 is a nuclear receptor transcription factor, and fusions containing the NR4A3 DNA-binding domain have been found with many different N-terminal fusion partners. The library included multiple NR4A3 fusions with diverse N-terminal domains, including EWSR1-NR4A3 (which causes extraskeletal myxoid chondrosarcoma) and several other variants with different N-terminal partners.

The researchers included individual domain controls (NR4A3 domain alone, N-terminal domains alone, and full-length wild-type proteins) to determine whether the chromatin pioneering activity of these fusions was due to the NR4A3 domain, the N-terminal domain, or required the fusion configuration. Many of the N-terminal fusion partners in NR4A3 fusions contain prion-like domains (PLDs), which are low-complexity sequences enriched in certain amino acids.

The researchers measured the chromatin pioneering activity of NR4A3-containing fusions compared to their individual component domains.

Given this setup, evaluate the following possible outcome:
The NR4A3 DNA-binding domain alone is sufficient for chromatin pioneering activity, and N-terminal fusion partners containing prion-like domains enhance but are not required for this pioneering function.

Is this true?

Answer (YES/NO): NO